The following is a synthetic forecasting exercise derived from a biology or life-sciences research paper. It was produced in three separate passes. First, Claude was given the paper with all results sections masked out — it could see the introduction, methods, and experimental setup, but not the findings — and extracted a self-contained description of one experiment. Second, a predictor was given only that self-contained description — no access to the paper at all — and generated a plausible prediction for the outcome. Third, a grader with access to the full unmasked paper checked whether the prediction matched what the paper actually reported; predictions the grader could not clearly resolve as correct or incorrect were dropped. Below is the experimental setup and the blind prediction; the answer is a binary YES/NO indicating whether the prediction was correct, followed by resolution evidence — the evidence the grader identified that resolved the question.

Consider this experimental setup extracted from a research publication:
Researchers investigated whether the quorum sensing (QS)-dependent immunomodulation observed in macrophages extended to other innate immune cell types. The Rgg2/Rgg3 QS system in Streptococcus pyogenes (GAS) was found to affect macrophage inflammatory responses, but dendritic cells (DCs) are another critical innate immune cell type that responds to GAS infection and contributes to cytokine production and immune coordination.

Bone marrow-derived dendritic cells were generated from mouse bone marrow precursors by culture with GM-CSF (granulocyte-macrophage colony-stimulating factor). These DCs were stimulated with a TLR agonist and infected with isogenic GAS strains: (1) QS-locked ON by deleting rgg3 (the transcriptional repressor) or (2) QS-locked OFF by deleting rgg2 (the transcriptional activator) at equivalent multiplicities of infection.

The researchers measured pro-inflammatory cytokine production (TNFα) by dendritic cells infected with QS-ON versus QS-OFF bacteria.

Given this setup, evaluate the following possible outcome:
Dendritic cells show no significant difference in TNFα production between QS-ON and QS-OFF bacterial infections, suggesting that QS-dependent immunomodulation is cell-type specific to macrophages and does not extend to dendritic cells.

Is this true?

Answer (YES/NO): NO